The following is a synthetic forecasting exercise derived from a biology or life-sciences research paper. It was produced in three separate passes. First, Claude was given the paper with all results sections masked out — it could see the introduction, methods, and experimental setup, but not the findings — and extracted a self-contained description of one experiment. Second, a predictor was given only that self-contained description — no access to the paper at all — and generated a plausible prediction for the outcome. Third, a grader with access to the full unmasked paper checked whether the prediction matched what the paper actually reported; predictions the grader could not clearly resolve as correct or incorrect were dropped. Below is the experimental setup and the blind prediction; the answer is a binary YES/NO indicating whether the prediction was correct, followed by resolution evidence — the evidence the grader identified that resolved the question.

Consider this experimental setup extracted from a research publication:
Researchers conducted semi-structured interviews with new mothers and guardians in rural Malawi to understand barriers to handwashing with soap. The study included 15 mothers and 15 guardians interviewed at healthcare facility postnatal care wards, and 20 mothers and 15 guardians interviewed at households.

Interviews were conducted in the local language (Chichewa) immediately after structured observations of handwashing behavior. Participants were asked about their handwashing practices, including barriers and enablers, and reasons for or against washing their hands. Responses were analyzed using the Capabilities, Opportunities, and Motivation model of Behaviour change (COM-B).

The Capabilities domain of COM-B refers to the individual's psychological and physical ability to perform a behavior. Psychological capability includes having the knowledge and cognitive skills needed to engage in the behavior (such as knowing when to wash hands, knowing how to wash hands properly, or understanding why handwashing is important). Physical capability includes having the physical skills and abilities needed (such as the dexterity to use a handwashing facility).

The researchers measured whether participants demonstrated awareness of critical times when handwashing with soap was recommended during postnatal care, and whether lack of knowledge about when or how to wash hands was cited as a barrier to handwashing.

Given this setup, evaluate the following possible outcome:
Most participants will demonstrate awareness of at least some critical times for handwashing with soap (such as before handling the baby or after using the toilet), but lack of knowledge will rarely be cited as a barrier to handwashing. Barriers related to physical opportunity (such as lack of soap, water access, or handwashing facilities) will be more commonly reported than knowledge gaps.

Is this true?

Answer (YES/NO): YES